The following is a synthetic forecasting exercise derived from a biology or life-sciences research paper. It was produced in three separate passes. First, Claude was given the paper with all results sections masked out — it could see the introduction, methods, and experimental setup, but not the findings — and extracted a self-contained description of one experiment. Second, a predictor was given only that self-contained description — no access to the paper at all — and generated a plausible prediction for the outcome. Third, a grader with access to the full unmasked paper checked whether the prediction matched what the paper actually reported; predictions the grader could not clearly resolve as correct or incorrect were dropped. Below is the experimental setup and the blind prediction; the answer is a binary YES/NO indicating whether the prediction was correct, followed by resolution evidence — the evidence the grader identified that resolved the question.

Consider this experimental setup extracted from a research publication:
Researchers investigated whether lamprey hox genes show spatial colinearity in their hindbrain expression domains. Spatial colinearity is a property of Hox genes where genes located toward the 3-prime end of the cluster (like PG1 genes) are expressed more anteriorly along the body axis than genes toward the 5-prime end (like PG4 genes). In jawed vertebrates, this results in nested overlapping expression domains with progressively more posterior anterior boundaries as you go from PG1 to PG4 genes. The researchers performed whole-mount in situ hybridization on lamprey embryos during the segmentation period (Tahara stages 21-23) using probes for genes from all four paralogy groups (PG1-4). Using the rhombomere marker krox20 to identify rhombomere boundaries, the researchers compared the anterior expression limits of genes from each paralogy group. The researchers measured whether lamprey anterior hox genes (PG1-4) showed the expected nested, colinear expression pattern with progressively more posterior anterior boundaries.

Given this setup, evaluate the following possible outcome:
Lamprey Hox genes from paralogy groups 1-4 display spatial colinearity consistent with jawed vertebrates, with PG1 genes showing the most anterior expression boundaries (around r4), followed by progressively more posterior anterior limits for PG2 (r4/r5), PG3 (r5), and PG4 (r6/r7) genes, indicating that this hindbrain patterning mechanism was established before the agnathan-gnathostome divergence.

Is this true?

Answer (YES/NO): NO